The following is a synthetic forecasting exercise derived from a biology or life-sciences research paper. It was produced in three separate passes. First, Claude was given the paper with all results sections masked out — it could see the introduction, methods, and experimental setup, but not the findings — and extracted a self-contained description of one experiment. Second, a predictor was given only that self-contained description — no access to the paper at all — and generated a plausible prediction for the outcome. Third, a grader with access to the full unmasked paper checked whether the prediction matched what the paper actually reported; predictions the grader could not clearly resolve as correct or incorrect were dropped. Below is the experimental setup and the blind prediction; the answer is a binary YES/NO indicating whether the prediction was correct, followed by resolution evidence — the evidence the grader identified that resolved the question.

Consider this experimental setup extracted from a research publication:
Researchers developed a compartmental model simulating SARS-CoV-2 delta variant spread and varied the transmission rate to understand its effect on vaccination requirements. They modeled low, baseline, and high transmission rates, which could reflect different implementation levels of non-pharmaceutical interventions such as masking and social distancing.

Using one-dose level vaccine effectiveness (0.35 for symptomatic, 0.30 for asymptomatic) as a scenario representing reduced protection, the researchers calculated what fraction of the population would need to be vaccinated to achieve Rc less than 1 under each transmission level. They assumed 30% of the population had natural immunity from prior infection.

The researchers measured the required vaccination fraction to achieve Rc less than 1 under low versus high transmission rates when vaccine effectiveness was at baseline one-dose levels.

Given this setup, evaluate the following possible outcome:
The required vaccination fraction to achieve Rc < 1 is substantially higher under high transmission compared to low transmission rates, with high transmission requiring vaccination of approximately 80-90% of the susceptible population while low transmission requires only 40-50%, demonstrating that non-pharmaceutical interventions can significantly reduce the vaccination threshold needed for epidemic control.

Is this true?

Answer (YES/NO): NO